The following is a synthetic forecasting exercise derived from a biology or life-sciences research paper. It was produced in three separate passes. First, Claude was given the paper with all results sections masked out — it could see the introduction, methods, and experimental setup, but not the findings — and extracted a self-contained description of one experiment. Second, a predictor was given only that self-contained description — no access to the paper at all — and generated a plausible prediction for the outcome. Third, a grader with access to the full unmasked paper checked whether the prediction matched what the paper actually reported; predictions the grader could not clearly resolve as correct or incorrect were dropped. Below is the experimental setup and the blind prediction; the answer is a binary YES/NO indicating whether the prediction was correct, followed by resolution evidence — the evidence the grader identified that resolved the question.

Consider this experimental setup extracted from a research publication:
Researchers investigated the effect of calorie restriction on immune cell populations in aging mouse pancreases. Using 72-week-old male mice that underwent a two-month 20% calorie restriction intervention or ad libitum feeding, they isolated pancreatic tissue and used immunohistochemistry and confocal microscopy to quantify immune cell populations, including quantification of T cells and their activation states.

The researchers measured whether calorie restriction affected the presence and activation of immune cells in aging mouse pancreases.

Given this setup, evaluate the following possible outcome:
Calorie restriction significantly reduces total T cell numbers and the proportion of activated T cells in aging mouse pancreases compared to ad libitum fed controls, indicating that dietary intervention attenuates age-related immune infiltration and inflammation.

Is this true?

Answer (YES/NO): YES